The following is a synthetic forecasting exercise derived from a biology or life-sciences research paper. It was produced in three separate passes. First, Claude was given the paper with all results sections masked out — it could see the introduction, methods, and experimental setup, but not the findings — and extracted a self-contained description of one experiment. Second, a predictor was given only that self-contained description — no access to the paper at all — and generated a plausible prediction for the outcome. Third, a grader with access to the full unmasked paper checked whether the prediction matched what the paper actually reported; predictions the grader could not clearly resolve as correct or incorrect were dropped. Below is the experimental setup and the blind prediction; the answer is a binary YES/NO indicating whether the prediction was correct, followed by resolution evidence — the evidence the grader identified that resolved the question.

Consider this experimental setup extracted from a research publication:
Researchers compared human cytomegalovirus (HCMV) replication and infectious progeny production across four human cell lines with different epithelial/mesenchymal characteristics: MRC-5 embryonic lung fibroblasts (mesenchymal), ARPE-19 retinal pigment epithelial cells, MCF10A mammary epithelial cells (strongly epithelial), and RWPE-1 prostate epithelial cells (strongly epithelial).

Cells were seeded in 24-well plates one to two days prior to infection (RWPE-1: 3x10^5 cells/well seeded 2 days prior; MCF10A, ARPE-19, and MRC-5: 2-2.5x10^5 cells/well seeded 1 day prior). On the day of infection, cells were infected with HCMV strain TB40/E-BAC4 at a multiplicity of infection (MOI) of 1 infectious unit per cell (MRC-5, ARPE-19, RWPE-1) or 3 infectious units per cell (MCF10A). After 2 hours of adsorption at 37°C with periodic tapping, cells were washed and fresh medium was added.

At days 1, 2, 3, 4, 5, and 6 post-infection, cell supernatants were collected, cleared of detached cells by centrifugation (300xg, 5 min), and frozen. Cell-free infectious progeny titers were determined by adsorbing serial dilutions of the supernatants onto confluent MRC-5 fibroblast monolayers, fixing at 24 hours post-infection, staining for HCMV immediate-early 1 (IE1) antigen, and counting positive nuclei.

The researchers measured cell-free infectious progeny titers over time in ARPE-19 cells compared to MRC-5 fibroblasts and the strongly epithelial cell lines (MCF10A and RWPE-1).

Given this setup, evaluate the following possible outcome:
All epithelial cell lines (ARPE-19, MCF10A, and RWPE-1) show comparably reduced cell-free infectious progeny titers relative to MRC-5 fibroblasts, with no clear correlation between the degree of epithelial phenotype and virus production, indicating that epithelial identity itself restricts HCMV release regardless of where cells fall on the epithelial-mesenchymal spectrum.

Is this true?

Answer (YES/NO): NO